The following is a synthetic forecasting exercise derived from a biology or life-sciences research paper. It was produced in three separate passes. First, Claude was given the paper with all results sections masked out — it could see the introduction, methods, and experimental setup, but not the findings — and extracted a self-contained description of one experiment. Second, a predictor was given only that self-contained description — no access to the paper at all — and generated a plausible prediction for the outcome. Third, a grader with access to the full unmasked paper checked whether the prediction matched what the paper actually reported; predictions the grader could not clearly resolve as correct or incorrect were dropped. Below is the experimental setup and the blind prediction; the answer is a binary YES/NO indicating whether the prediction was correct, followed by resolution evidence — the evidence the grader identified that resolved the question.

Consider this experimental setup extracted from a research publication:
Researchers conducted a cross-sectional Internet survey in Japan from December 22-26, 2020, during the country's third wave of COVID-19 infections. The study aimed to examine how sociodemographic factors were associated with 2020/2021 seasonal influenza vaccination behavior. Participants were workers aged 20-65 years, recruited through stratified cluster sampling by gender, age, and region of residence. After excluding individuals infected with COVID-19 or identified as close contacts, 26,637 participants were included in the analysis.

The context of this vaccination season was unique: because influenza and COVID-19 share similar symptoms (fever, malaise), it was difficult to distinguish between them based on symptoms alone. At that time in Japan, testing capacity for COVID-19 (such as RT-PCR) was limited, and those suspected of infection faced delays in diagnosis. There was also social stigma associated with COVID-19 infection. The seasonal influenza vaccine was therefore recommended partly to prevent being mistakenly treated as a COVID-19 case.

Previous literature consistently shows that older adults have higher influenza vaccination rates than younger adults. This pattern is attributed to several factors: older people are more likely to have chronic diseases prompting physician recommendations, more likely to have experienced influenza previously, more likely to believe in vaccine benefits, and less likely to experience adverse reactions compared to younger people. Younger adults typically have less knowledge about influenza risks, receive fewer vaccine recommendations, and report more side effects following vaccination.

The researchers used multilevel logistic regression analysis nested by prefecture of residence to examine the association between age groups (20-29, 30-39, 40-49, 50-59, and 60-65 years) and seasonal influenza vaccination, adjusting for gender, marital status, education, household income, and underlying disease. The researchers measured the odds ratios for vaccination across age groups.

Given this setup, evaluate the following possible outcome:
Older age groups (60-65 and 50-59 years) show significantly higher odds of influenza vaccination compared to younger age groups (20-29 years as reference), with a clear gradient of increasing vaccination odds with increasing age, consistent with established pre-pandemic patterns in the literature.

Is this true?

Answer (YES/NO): NO